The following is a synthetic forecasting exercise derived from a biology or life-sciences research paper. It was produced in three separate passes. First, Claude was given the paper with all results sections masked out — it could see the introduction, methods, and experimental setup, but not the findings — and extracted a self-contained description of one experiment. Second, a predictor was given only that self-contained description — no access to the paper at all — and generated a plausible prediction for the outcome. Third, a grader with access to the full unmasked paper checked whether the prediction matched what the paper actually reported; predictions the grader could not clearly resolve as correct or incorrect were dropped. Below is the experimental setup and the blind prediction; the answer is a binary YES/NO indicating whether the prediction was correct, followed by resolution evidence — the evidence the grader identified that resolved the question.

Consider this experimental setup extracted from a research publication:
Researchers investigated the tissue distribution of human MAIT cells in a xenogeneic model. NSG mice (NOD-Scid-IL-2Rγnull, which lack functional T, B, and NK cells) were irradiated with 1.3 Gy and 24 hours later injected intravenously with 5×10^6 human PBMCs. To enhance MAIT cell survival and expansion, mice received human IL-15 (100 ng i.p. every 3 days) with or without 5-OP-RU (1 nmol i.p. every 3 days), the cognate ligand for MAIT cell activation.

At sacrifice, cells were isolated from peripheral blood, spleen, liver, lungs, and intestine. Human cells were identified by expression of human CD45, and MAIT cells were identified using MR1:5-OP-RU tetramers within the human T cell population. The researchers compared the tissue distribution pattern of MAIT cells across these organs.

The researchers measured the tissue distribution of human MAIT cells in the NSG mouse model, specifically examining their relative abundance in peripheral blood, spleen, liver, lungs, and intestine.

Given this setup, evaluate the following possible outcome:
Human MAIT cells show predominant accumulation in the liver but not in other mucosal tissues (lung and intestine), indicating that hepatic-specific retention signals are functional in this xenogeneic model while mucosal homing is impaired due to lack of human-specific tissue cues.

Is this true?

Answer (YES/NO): NO